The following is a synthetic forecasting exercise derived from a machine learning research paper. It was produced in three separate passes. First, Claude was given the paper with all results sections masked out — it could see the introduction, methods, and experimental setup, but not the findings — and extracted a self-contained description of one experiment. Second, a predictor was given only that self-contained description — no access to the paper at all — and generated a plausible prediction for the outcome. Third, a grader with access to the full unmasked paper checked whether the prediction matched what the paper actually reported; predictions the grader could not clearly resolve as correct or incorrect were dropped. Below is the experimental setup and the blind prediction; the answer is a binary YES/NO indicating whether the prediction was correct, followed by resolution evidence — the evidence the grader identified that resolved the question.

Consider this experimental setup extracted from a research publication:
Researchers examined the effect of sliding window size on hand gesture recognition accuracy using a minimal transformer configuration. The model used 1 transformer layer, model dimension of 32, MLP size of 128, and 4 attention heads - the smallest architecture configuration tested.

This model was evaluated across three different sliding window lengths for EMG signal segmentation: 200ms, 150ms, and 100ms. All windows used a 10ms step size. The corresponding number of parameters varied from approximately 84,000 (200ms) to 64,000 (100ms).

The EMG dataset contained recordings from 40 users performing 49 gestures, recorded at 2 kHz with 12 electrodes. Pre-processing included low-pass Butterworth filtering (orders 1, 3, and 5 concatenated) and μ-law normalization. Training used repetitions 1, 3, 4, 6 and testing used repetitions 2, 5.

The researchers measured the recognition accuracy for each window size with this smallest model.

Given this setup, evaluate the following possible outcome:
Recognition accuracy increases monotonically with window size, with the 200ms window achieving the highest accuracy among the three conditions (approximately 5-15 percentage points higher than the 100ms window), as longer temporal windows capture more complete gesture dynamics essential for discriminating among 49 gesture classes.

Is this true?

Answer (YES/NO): NO